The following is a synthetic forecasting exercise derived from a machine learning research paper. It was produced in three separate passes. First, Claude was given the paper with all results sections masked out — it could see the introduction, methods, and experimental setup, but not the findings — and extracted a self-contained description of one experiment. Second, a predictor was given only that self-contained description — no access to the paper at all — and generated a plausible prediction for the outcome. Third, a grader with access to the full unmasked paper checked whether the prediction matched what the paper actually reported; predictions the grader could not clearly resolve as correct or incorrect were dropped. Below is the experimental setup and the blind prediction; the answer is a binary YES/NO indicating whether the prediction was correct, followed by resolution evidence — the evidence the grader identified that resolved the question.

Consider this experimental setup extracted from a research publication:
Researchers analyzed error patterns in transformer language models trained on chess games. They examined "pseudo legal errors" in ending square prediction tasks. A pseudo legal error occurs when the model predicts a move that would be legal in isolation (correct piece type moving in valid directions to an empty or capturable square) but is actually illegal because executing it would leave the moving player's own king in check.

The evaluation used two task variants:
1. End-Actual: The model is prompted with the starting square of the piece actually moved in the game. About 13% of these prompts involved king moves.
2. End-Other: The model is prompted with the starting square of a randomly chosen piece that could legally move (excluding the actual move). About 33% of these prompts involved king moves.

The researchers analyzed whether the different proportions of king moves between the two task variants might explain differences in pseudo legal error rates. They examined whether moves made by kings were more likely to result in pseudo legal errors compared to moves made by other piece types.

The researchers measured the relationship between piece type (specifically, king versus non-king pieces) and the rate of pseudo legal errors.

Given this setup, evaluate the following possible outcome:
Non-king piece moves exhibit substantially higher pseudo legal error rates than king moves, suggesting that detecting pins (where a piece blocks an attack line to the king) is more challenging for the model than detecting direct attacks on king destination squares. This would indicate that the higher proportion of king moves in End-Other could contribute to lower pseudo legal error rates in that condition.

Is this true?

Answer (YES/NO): NO